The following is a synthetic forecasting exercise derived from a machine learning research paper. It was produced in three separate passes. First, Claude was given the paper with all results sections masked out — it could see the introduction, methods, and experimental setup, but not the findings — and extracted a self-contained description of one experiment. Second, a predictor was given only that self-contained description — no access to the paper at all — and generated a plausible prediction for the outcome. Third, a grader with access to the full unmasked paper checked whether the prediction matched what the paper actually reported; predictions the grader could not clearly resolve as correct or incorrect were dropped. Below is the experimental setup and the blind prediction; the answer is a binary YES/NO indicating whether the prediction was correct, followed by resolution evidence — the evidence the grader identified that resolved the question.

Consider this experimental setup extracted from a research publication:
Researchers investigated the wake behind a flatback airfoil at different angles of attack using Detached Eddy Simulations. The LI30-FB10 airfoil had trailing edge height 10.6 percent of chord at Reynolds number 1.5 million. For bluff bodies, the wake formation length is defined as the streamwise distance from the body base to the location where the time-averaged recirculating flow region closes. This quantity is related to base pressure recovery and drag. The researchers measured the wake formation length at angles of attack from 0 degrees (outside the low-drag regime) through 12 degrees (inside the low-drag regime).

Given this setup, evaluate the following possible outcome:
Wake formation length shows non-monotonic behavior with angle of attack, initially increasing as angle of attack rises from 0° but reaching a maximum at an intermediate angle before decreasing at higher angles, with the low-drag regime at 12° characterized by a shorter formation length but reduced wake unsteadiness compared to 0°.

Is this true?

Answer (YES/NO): NO